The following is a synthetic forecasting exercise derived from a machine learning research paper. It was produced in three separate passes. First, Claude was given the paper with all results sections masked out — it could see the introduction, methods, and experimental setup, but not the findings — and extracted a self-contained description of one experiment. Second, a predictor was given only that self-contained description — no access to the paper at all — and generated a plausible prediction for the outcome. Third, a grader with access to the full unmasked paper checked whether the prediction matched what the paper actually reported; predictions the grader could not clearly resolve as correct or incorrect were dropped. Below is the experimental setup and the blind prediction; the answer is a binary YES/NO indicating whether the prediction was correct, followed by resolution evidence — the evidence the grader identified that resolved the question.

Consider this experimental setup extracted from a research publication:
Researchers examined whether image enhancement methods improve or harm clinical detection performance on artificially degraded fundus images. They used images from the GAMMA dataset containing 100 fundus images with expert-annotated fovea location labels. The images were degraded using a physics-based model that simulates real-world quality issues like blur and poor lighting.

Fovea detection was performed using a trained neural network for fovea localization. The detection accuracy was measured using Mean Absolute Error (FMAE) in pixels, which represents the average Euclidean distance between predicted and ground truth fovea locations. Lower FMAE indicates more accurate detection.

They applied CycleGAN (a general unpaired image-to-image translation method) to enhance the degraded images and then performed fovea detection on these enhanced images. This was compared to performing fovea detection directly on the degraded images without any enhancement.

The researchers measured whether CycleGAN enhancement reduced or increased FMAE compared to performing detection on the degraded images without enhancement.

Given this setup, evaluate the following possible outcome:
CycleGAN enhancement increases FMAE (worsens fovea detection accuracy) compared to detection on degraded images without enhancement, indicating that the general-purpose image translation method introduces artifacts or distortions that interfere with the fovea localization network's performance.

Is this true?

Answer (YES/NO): YES